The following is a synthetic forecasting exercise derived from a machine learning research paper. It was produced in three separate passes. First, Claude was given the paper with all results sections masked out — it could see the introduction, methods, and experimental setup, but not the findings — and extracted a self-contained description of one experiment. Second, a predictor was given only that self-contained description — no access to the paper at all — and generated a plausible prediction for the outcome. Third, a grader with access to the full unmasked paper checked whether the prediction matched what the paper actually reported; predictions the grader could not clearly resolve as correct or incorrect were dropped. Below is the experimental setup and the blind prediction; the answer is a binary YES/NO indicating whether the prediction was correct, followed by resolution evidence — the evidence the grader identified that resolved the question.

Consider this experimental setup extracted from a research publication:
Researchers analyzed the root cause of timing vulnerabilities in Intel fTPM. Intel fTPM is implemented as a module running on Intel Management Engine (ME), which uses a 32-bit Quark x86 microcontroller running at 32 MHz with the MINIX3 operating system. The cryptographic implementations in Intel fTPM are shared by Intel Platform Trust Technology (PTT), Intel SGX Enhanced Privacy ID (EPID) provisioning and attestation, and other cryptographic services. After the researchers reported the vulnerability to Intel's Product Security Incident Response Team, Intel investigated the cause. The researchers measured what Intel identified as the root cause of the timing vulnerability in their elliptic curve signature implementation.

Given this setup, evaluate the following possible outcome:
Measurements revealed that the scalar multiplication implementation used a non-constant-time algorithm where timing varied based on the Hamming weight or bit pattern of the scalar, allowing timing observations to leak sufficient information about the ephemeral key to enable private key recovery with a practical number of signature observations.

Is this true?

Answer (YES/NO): NO